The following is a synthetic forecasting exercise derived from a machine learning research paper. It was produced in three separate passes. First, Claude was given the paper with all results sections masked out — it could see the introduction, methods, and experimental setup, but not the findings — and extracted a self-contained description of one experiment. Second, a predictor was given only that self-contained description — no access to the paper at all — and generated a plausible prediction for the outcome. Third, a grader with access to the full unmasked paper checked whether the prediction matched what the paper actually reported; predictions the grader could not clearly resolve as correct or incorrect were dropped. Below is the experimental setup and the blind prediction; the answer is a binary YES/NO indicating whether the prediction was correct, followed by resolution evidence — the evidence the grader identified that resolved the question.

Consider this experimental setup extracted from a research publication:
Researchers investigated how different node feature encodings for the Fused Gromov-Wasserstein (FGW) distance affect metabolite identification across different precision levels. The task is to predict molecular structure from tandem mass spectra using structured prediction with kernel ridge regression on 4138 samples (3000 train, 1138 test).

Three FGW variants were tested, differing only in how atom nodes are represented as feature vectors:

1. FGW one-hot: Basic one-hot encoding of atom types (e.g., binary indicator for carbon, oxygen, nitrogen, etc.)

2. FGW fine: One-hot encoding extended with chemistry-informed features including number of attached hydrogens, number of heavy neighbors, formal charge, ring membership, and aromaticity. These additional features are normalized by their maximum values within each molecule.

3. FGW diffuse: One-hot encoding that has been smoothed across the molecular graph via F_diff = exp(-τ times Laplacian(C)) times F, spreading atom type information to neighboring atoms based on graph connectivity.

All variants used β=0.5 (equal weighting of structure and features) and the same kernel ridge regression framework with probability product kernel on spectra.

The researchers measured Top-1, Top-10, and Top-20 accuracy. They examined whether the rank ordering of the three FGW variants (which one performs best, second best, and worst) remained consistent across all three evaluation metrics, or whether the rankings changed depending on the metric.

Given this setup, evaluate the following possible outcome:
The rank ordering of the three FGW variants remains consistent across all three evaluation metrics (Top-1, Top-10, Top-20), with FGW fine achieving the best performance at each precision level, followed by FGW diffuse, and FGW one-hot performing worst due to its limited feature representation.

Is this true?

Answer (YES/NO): NO